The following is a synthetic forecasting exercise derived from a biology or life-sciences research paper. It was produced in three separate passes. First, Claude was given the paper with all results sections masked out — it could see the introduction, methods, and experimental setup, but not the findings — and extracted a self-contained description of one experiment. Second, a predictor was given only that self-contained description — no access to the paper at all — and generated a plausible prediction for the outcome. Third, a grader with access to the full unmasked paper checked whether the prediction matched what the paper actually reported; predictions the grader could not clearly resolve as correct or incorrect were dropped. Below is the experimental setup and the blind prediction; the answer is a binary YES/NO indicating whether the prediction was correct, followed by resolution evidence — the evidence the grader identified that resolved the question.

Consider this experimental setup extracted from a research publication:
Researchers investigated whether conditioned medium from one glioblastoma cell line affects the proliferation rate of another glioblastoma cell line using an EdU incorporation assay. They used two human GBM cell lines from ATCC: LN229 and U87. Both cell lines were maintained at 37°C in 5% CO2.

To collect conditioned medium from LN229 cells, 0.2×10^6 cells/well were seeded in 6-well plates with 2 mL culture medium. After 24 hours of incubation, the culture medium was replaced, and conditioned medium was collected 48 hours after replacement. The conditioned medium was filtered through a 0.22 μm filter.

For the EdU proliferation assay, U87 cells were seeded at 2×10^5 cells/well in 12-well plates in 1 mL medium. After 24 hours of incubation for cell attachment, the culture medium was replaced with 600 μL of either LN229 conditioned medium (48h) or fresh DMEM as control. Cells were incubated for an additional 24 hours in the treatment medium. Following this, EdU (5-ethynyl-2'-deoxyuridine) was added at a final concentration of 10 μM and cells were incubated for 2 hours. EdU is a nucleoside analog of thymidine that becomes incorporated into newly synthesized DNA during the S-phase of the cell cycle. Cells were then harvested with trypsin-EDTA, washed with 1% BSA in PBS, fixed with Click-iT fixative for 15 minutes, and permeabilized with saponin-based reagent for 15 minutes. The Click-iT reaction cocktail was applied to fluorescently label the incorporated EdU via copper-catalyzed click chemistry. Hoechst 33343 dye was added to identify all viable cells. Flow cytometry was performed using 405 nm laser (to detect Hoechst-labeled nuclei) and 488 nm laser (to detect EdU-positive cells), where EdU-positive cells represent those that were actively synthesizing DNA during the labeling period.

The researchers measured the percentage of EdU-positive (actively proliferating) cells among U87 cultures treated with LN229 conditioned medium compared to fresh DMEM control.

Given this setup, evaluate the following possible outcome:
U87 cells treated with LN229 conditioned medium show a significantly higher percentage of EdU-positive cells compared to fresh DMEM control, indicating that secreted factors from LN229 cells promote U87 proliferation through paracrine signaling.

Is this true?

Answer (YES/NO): NO